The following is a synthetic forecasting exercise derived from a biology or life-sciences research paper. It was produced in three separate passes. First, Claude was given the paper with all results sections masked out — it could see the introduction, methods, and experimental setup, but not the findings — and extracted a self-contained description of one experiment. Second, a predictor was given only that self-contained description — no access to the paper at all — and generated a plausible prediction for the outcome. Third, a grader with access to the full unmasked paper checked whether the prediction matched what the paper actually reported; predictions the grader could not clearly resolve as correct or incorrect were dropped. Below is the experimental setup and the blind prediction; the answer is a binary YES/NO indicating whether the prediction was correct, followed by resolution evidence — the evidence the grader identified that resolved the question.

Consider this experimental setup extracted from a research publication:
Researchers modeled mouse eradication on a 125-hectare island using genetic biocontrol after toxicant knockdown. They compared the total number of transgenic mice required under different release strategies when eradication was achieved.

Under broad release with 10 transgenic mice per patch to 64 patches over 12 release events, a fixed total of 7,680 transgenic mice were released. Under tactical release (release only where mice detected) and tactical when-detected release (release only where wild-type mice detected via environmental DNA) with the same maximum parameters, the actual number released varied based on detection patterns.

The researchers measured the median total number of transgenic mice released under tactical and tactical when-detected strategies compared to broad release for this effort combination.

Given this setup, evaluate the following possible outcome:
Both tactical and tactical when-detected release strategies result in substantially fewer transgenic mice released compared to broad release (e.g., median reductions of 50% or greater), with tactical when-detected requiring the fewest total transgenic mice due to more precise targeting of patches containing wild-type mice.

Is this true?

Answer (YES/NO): YES